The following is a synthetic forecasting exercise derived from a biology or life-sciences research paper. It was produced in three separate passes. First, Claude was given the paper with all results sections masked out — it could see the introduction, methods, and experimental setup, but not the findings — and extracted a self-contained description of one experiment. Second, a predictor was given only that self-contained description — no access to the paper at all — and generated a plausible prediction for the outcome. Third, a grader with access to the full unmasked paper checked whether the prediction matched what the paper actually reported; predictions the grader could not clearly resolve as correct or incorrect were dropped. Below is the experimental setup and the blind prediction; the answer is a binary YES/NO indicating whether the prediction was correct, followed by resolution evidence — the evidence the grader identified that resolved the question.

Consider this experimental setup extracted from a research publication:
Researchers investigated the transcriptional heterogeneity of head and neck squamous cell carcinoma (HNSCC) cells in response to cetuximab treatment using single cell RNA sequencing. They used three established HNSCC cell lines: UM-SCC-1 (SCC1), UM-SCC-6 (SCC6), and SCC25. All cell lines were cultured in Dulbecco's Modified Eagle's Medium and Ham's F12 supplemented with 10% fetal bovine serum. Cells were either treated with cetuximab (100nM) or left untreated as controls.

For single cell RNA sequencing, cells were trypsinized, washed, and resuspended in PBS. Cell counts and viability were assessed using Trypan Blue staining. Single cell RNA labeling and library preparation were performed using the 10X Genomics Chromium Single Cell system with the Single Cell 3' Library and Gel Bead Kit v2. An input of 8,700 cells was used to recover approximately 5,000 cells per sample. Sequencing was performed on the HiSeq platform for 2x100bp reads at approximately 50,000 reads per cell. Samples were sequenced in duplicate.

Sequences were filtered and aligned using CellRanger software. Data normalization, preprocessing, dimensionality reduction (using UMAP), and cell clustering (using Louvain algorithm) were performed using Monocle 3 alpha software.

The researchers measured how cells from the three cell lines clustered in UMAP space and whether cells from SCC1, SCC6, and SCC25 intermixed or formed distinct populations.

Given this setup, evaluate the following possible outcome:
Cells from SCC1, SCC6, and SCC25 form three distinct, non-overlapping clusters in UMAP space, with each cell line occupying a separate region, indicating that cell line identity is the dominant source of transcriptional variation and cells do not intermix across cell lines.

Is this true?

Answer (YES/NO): YES